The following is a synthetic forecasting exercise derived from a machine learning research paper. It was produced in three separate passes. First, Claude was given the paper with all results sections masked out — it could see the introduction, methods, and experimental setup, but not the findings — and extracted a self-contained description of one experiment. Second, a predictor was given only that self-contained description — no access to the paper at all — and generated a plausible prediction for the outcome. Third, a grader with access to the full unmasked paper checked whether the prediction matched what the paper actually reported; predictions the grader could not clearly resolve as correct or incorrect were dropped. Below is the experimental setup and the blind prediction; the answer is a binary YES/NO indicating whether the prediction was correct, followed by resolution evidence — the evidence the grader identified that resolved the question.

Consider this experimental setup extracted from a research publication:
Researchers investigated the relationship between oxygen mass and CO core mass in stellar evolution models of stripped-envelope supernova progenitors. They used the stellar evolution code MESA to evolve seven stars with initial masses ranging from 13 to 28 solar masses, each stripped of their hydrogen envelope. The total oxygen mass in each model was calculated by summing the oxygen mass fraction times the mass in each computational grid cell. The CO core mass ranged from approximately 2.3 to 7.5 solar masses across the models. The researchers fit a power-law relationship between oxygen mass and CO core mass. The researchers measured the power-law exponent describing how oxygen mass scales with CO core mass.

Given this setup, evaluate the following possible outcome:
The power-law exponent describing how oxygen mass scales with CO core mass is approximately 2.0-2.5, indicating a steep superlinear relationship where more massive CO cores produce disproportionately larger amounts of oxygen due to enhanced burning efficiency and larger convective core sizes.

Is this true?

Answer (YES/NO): NO